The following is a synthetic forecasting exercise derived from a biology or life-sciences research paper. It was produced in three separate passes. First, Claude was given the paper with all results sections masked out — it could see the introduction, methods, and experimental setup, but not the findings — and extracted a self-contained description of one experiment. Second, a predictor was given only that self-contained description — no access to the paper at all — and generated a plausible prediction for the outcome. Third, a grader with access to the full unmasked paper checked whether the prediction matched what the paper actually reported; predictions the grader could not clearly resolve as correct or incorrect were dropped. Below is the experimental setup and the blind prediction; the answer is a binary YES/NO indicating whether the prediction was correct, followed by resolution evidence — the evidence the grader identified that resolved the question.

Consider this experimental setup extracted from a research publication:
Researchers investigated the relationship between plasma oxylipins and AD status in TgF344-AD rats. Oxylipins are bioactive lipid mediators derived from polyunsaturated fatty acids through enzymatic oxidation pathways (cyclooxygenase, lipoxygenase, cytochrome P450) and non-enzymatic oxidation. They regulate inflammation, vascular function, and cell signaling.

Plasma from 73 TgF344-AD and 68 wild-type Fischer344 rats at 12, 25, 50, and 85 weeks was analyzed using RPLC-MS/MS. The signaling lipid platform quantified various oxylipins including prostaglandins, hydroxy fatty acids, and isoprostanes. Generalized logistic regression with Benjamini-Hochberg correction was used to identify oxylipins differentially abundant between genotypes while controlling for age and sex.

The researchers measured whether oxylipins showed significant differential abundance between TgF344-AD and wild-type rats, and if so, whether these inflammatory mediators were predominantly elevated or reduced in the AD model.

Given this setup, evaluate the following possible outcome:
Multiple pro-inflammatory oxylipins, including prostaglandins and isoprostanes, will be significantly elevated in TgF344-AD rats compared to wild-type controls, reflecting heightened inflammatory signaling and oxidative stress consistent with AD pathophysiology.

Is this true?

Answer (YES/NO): NO